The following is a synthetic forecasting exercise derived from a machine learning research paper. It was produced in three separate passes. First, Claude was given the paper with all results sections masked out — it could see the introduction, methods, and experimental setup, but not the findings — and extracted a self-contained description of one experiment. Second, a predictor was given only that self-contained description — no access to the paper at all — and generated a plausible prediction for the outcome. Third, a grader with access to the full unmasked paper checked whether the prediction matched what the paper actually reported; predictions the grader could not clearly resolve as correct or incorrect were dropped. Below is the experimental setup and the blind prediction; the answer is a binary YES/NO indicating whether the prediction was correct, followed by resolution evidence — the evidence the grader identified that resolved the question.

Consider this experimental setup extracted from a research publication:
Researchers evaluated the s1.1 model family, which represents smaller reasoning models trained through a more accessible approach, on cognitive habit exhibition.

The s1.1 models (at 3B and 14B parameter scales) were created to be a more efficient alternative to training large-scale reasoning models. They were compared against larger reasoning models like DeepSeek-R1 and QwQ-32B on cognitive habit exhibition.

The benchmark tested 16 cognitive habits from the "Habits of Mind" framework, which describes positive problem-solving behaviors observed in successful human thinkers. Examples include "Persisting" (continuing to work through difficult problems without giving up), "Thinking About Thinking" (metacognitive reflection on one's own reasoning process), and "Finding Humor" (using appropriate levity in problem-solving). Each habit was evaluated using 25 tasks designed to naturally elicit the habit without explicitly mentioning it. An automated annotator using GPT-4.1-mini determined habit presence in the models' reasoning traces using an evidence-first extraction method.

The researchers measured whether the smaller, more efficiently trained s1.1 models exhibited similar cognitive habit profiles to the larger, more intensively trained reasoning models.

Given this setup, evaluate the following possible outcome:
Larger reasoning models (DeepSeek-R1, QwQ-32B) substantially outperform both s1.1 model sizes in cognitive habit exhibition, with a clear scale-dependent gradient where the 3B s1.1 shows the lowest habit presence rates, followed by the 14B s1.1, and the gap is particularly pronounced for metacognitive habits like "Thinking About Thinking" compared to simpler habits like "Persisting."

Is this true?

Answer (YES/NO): NO